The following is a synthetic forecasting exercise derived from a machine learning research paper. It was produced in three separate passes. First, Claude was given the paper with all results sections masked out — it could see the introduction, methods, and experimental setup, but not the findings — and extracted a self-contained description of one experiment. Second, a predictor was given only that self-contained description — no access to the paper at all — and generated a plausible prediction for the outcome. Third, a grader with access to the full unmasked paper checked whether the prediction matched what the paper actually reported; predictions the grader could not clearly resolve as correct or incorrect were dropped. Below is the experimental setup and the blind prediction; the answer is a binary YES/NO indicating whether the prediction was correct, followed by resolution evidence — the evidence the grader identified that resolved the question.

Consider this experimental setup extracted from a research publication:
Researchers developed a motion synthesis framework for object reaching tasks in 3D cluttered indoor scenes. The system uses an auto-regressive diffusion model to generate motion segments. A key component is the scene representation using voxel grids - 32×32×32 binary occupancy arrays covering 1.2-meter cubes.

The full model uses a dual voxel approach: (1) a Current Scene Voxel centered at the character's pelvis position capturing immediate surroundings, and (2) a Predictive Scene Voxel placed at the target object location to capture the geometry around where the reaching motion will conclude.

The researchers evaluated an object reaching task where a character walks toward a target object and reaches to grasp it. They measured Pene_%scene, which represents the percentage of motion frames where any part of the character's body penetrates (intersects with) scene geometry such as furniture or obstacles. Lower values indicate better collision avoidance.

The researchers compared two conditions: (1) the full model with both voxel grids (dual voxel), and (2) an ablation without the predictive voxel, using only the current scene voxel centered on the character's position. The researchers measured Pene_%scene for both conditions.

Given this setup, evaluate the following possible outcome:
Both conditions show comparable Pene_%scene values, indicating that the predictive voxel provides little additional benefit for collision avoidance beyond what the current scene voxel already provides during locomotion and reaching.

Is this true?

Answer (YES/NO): NO